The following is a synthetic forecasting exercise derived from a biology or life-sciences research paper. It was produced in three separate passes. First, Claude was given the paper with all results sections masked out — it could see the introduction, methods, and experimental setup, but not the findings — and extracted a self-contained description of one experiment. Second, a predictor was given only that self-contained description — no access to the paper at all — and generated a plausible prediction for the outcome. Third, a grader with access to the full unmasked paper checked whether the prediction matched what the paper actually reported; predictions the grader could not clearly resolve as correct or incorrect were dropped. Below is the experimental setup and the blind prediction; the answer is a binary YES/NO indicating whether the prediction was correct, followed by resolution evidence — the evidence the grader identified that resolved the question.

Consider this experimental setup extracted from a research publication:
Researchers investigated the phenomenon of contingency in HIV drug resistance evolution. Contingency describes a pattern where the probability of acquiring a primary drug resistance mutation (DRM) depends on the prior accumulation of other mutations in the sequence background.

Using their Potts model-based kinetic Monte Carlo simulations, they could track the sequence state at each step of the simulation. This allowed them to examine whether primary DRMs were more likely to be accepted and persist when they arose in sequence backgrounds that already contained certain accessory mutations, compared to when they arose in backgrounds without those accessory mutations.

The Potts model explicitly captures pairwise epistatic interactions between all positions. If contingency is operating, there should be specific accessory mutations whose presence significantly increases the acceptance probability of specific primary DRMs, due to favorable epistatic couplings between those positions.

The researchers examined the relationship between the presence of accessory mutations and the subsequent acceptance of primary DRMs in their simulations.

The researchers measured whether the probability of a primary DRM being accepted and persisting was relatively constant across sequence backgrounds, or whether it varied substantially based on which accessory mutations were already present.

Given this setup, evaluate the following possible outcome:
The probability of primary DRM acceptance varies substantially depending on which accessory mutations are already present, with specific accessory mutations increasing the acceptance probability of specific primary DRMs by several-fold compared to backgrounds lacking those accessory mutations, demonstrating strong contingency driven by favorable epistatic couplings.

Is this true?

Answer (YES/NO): YES